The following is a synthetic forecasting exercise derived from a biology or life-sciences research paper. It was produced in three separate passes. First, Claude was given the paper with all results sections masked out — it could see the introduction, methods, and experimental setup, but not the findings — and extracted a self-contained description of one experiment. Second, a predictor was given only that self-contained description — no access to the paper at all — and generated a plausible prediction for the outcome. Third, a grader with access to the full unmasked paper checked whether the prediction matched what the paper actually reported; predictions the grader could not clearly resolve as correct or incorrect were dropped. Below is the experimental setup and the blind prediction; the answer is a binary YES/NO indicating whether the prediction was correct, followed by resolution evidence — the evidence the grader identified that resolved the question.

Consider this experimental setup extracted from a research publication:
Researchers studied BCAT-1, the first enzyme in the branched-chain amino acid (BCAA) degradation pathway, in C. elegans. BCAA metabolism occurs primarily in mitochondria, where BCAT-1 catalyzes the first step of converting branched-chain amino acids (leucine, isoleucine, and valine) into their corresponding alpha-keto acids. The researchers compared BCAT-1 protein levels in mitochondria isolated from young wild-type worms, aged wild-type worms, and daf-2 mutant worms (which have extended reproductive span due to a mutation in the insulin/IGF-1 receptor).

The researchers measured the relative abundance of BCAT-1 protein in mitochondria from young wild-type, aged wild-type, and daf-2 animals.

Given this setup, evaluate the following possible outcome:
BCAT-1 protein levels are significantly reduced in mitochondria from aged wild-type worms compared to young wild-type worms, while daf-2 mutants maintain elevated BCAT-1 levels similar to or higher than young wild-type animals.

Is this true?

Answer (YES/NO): YES